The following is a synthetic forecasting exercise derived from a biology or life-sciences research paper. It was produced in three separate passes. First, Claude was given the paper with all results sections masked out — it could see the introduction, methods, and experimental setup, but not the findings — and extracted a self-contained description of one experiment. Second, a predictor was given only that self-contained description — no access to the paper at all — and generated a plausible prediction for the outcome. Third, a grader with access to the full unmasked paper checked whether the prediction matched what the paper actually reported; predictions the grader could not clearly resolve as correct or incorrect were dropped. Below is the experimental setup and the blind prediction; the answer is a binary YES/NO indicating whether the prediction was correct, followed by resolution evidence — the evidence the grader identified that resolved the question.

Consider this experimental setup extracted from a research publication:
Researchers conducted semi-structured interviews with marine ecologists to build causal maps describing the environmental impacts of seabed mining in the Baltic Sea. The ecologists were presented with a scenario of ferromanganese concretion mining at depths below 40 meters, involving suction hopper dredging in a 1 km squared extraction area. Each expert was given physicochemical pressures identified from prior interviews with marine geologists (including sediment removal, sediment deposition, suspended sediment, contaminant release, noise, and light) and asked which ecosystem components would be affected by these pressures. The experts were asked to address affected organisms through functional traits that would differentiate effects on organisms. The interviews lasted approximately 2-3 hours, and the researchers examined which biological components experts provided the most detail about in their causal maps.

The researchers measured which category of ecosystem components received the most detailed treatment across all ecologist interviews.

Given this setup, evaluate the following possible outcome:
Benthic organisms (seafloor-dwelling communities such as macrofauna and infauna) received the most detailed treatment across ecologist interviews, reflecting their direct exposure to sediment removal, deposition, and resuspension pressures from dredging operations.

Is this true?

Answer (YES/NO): YES